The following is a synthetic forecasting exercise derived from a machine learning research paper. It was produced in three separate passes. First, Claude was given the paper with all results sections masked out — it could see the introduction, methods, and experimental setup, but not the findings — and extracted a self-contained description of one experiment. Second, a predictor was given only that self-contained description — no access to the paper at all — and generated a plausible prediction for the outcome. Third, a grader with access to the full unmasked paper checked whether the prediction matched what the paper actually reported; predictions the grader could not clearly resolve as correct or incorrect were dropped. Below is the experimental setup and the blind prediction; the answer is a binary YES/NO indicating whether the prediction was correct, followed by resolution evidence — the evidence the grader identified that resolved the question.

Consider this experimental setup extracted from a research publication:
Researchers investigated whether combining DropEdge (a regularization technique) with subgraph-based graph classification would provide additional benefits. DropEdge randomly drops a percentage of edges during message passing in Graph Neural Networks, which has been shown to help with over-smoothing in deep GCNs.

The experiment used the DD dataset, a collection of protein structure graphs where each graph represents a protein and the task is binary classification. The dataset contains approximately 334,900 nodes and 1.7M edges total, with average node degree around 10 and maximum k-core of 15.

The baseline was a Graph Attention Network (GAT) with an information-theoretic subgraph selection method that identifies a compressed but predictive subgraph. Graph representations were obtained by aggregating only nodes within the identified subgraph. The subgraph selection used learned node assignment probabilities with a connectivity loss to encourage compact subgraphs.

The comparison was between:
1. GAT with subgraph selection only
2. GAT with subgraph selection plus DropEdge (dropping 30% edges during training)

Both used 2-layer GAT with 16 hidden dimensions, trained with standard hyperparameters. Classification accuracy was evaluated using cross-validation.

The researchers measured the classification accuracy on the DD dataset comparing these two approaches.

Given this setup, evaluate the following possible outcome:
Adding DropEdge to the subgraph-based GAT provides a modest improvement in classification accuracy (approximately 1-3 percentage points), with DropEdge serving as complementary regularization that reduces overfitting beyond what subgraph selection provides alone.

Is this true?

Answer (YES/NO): NO